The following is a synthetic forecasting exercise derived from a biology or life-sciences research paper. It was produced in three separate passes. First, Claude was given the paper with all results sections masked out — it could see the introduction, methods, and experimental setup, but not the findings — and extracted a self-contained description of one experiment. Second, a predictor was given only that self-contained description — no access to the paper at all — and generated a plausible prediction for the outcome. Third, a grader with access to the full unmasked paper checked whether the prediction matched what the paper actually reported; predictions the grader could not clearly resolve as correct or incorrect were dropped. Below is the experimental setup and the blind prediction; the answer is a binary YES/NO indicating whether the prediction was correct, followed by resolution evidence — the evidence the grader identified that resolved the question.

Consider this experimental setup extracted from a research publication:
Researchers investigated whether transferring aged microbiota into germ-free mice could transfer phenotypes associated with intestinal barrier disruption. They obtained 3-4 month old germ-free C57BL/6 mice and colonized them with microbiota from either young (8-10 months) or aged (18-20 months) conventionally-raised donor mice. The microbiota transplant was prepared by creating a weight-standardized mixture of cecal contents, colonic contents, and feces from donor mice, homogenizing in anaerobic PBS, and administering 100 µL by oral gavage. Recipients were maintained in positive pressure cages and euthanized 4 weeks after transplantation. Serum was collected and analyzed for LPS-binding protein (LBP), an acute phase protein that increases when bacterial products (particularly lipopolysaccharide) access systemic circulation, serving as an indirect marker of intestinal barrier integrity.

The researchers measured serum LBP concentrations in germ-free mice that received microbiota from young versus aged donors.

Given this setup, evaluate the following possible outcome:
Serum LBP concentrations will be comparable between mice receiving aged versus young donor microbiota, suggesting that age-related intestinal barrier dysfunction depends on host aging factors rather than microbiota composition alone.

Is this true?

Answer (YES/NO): NO